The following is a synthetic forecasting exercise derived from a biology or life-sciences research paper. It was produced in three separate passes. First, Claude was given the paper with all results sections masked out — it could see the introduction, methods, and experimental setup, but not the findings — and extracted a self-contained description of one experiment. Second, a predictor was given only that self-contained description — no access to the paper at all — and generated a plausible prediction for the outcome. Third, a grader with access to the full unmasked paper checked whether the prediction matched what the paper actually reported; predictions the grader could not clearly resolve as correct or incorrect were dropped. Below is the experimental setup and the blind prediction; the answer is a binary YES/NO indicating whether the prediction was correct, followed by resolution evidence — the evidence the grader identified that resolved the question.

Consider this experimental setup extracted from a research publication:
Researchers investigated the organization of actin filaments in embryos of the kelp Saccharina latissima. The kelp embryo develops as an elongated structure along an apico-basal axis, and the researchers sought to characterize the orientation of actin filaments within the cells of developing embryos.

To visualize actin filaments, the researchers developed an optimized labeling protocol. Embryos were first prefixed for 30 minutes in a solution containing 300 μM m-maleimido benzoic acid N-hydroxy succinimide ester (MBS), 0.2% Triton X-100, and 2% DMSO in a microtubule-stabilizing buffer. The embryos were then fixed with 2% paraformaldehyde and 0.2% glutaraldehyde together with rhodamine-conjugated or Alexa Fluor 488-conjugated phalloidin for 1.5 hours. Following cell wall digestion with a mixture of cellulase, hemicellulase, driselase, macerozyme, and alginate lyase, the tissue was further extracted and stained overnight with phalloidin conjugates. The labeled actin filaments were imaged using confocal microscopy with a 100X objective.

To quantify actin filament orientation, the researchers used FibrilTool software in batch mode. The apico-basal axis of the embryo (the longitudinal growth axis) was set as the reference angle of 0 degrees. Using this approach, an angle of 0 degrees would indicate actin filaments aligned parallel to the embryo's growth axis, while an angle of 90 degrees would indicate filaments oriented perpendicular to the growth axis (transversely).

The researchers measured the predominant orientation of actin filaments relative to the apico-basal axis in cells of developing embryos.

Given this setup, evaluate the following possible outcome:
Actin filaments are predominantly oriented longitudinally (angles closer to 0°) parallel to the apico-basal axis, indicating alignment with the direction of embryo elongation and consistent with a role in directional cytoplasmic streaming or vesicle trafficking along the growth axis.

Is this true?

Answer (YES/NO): NO